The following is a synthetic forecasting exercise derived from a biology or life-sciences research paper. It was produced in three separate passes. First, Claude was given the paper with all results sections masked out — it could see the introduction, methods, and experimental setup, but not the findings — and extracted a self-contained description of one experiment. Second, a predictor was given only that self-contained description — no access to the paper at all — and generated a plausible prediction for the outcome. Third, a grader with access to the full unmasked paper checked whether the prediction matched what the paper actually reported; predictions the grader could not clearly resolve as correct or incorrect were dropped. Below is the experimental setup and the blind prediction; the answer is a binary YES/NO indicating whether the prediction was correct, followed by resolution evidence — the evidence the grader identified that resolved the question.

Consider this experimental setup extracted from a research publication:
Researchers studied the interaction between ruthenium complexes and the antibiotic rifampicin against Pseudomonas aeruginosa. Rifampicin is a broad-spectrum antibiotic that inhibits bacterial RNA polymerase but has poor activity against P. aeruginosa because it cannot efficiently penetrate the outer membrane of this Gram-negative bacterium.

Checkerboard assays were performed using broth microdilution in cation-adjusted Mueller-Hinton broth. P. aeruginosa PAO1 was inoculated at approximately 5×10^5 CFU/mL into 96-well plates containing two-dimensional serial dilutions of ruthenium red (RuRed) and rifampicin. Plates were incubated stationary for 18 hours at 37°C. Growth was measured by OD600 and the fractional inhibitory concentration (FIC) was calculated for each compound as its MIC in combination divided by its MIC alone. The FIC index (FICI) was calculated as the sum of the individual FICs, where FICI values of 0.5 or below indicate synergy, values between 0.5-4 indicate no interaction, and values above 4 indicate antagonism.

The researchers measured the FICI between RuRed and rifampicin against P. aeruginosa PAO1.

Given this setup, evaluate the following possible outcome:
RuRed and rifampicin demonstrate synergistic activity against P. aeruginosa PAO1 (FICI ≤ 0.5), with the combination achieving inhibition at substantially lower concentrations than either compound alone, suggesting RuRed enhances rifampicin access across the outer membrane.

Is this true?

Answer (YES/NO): NO